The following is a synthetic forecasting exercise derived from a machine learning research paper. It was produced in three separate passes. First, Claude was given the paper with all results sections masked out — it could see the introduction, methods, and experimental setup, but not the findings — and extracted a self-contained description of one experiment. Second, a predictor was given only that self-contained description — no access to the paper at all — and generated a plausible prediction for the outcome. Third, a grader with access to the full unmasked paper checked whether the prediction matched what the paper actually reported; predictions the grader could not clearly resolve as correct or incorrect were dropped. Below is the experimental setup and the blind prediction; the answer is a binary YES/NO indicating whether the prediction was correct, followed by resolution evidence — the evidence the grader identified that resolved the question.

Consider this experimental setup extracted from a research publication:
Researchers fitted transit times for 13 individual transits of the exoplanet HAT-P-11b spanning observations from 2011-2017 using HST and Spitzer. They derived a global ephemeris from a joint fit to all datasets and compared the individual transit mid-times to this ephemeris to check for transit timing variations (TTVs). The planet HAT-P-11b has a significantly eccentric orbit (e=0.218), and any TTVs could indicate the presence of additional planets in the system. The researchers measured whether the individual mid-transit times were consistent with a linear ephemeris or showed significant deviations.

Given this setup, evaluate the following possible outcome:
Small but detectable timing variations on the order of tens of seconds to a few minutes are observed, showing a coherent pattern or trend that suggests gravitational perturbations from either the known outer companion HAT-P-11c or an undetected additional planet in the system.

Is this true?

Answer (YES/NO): NO